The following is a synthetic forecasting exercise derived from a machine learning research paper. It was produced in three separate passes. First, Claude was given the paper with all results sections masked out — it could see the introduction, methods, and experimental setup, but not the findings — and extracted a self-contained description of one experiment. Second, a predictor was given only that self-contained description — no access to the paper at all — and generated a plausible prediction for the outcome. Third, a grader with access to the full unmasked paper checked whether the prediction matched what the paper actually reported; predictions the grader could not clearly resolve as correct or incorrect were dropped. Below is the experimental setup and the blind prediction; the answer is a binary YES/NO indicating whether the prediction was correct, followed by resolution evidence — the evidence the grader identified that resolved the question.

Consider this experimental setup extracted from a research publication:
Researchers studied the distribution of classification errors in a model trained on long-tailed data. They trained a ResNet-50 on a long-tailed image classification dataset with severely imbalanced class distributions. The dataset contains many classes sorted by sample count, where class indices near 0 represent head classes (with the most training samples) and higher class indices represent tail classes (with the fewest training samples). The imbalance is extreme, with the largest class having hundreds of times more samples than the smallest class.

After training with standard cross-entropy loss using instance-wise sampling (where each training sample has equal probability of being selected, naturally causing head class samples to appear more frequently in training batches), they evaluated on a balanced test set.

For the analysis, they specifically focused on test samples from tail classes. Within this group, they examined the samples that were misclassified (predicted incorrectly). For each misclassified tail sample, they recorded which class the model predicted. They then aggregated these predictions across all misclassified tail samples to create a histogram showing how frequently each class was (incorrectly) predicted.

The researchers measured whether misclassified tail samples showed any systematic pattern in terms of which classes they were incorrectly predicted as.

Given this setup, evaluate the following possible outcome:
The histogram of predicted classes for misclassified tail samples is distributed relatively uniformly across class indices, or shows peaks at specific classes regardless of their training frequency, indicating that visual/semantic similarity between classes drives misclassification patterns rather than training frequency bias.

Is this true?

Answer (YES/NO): NO